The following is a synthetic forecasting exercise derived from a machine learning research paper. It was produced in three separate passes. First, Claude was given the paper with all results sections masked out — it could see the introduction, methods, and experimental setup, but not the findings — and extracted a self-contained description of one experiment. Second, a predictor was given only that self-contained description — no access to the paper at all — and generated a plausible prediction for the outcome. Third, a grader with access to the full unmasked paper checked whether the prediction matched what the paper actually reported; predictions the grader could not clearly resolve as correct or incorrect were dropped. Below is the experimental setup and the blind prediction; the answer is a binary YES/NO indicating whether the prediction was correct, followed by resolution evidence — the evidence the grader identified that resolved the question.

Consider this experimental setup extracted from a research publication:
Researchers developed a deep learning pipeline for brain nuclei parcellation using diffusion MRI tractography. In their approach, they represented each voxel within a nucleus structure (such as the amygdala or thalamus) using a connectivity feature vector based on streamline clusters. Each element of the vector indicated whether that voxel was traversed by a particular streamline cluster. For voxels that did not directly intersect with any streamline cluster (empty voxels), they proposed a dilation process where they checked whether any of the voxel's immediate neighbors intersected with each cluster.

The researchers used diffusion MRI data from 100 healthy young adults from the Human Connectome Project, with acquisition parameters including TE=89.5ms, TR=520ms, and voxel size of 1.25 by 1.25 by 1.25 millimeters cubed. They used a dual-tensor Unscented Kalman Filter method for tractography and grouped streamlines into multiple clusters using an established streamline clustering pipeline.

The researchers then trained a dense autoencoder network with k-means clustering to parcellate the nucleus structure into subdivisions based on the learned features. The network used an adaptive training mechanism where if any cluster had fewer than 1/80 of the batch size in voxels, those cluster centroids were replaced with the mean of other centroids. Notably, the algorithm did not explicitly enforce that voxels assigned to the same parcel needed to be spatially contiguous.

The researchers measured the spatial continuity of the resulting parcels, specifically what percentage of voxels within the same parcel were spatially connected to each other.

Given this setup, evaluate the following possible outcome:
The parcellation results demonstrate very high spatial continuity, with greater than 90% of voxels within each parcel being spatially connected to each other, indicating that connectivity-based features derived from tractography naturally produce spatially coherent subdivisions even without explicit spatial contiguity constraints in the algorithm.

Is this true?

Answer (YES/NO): YES